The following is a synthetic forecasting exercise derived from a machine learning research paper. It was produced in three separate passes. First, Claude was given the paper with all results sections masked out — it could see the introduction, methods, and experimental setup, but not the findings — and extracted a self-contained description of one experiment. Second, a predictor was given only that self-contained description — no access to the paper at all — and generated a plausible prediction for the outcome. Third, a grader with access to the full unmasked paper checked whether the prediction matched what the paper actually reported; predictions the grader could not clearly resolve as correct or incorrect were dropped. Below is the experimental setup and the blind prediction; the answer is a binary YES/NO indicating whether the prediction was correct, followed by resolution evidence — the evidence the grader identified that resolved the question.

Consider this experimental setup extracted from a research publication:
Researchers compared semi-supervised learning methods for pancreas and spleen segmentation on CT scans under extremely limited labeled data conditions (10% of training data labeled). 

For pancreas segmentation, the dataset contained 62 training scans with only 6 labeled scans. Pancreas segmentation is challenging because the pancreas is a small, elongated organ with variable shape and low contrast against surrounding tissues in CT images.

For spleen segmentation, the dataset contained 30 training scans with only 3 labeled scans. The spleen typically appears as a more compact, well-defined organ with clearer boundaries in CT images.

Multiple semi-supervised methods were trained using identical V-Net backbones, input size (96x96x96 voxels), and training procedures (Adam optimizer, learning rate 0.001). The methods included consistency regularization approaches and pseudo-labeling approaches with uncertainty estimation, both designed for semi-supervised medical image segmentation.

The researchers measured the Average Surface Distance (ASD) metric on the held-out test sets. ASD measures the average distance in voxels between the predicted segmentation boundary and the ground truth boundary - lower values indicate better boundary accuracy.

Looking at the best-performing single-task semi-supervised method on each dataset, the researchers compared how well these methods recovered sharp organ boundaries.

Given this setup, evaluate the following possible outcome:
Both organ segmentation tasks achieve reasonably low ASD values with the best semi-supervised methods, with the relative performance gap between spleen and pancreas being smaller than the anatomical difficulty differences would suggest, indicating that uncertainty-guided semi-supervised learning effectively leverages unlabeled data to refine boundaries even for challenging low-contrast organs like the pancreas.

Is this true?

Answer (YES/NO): NO